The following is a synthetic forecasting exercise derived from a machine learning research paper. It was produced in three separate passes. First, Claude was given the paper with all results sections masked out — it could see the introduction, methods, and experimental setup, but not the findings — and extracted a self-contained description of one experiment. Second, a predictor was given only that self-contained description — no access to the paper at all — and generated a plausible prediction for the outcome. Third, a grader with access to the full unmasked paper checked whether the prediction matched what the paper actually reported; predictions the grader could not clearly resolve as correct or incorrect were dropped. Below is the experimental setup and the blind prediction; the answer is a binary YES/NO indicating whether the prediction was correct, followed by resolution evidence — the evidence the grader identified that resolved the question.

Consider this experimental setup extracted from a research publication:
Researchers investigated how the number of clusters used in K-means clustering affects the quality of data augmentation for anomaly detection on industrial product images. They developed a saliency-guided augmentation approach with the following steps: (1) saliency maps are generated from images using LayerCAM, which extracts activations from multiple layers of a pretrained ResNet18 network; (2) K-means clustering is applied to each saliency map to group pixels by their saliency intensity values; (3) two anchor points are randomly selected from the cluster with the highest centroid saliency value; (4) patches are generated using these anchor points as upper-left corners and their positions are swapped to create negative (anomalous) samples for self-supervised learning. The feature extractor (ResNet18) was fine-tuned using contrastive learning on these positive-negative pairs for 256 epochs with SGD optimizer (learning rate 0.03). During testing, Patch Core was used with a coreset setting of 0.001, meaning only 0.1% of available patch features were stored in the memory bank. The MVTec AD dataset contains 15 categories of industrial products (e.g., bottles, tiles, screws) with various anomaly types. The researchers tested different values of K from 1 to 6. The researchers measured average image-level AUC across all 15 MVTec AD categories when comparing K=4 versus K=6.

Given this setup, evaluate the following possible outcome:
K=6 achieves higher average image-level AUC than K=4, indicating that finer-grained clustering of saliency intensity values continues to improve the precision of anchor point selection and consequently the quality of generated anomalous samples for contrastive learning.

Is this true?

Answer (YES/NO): NO